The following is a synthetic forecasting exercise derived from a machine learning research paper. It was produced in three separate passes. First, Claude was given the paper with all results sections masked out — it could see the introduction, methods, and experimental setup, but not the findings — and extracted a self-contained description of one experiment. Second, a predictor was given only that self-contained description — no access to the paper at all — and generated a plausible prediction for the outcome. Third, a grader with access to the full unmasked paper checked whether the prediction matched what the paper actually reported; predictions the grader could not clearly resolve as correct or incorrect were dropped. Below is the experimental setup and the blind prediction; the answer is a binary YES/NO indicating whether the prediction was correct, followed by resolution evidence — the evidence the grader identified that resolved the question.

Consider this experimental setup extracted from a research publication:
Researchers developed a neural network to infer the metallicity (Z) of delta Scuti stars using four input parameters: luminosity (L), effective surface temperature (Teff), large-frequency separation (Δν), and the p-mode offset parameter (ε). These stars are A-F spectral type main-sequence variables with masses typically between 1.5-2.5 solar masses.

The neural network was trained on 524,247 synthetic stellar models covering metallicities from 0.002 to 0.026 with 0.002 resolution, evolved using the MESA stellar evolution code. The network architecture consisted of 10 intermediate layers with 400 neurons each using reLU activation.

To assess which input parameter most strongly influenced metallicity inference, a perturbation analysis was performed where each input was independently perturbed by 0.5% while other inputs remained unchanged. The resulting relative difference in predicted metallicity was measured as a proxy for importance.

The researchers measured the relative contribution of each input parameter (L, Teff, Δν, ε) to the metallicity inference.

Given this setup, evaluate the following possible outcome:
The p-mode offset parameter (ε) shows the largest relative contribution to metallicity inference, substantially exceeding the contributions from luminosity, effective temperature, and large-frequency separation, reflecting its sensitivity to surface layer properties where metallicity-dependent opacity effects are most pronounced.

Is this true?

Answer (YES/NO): NO